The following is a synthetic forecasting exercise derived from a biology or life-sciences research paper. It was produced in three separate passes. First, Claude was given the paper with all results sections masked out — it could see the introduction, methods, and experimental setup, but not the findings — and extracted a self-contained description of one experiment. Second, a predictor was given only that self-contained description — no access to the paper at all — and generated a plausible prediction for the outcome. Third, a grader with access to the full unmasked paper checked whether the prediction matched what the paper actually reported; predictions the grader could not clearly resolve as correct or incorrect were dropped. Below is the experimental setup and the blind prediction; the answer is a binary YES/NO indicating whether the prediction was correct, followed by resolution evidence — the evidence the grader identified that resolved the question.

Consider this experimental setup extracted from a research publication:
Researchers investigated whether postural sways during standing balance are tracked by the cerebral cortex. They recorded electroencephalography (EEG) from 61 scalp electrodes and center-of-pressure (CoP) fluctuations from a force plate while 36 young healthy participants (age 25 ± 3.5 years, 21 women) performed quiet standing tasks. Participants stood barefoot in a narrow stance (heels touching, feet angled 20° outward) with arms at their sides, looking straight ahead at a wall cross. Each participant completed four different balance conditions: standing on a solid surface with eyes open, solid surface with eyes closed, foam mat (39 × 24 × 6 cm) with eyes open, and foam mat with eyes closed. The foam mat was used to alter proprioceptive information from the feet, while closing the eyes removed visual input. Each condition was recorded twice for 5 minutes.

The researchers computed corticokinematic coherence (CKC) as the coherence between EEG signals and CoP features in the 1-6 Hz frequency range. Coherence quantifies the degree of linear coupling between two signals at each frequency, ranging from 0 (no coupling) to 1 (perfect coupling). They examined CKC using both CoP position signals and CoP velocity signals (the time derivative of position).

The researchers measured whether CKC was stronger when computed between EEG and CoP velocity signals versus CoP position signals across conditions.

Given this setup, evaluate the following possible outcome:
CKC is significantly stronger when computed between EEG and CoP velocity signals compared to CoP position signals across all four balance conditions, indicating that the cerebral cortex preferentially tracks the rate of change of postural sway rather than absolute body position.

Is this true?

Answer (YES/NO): NO